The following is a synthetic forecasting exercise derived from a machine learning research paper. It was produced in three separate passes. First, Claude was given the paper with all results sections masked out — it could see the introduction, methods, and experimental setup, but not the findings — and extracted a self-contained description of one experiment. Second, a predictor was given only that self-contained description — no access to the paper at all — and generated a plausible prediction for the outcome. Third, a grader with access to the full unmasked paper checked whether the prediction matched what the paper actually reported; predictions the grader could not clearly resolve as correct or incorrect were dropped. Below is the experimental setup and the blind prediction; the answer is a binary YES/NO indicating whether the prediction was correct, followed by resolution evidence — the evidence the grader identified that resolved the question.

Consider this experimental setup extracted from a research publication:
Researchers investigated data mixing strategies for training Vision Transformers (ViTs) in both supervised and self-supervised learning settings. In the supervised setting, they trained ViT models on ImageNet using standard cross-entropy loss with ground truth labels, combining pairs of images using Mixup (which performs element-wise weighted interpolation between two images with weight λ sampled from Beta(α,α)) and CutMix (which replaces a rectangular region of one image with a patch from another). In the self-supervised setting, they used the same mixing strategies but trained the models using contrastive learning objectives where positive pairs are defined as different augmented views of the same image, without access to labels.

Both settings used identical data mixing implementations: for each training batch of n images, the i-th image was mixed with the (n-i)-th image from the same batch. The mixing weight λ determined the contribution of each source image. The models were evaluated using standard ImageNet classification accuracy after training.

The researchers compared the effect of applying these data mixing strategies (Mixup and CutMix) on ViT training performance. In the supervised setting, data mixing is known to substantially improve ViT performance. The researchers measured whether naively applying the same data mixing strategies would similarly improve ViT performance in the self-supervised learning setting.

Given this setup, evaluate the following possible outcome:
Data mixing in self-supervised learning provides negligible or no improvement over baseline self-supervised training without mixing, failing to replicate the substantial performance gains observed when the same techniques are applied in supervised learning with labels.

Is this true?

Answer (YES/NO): NO